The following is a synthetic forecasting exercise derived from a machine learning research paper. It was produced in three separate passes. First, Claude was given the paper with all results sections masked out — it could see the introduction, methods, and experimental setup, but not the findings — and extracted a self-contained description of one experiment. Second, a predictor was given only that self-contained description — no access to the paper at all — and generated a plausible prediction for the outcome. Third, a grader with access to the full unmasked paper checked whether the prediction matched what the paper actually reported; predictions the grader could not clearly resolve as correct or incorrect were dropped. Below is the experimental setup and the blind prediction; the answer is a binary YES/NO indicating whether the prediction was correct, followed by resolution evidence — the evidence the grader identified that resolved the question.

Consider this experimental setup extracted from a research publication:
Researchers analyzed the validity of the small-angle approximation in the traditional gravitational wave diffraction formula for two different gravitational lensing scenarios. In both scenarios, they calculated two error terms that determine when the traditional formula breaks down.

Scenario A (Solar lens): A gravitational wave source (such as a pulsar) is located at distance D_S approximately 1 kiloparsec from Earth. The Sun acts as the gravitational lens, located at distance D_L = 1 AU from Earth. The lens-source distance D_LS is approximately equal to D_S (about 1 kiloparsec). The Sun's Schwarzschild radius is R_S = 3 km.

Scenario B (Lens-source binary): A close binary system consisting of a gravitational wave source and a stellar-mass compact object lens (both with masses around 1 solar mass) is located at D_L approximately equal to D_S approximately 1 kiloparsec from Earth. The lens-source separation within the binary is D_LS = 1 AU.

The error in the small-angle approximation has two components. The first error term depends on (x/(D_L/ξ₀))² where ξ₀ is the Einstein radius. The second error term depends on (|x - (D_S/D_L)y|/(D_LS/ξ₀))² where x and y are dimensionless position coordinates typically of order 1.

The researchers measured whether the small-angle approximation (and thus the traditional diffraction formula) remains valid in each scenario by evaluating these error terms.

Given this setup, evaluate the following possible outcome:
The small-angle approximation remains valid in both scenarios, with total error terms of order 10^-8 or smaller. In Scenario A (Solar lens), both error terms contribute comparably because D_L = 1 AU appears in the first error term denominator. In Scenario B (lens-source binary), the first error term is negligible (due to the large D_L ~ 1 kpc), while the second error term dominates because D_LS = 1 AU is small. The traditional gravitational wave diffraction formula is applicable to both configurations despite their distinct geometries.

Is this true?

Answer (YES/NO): NO